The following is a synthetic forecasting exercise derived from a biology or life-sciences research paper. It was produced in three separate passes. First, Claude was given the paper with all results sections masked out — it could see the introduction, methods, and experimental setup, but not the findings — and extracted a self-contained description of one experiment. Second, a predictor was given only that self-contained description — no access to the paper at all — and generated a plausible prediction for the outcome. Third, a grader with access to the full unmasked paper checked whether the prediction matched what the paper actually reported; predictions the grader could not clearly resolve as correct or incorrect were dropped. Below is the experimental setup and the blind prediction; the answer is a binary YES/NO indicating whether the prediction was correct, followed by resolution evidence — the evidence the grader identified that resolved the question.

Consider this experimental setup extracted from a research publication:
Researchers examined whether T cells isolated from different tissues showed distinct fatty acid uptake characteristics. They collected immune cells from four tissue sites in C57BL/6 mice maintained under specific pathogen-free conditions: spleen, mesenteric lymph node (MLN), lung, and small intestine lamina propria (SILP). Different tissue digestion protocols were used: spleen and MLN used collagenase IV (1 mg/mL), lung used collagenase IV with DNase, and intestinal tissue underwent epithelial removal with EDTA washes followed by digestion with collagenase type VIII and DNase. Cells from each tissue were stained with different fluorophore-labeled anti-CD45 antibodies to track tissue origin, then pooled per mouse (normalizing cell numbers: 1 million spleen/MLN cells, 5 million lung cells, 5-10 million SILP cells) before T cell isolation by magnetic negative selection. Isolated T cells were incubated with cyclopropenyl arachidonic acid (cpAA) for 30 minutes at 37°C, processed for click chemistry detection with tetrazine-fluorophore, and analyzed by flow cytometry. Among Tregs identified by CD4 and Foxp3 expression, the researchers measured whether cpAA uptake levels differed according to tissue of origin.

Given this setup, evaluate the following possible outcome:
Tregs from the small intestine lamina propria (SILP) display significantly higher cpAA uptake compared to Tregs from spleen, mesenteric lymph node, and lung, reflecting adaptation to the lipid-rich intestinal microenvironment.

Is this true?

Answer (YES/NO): YES